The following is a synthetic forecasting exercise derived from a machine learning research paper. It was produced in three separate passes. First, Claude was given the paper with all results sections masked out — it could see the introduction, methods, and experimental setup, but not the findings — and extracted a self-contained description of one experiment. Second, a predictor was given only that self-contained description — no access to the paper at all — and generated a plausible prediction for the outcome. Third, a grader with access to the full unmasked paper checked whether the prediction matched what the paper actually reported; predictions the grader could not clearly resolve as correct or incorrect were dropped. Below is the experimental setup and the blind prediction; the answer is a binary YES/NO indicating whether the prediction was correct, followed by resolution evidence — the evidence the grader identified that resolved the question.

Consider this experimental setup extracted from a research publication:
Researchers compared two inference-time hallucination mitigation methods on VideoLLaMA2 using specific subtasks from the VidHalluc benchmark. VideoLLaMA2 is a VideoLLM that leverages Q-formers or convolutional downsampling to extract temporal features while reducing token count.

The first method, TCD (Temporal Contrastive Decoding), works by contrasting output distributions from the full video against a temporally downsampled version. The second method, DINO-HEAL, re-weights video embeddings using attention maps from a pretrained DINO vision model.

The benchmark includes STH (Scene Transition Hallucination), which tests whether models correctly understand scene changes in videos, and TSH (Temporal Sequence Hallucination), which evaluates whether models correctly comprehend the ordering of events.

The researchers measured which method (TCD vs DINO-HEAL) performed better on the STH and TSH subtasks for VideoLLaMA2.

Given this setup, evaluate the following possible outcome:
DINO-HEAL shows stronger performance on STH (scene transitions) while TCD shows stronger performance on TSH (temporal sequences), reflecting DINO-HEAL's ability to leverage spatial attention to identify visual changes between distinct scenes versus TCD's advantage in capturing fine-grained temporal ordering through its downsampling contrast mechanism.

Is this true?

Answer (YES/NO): NO